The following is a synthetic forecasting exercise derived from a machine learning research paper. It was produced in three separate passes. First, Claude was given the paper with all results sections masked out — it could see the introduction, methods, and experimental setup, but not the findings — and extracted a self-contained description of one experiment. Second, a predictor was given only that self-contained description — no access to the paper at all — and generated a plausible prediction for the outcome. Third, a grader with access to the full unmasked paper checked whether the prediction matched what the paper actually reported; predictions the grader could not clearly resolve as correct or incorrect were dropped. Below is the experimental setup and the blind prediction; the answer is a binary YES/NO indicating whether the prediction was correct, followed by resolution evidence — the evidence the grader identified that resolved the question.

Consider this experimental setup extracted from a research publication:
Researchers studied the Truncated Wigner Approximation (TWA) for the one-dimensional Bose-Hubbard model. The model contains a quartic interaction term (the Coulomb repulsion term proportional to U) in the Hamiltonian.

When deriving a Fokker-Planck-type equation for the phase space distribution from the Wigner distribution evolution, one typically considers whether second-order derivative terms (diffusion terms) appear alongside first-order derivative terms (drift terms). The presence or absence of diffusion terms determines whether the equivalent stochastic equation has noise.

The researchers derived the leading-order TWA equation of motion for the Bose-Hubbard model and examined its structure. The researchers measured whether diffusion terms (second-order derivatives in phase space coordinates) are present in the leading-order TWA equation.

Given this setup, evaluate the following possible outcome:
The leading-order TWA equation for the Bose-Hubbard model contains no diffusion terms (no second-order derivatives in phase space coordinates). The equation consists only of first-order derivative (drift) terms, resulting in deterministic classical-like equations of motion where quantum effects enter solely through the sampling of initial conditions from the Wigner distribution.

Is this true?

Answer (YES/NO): YES